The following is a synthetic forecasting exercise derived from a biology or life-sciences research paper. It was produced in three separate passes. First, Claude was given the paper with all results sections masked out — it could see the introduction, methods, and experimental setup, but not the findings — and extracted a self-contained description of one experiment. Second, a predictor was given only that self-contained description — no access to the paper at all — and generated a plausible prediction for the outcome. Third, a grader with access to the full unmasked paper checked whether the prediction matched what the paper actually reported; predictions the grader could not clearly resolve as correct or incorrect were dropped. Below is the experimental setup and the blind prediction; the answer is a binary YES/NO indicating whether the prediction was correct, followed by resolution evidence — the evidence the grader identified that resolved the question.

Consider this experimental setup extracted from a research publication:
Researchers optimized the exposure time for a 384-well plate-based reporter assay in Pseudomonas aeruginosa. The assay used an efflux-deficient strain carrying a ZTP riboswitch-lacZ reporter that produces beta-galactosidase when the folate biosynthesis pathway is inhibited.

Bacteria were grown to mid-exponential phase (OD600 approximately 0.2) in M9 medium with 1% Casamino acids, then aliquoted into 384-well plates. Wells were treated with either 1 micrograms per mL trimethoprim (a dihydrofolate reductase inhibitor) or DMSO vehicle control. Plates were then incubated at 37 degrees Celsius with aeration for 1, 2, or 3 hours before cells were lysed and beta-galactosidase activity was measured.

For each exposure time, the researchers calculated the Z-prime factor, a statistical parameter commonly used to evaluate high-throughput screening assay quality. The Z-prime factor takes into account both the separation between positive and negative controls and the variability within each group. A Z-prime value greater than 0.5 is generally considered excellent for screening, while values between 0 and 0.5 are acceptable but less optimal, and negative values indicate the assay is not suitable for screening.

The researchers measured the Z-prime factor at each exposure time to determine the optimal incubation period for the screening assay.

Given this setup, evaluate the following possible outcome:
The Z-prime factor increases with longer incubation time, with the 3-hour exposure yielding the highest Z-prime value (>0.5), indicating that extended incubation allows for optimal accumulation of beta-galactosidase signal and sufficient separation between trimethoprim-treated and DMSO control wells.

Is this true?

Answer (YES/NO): NO